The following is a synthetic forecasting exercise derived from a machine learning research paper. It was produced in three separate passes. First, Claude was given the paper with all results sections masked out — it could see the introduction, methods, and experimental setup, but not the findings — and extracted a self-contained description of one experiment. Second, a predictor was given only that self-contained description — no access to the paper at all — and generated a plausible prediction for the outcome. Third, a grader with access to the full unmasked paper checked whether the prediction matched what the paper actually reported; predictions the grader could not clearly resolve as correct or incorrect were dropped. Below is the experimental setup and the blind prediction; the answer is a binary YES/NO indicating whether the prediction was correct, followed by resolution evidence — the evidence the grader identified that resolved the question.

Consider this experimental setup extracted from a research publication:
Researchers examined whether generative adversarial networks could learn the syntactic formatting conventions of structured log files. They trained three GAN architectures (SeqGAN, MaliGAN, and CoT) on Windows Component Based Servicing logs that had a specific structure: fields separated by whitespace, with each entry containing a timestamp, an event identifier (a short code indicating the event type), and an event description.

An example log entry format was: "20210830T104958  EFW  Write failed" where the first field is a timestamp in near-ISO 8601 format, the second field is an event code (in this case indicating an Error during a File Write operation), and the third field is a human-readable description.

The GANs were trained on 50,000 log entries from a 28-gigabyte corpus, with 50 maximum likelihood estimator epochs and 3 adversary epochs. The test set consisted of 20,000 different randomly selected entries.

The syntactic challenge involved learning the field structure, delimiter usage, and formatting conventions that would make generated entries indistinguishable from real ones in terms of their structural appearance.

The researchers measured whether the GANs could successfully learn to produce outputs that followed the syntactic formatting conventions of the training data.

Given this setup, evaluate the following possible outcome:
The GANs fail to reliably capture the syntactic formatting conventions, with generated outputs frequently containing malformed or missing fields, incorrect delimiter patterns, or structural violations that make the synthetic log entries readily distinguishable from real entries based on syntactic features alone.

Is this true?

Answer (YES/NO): NO